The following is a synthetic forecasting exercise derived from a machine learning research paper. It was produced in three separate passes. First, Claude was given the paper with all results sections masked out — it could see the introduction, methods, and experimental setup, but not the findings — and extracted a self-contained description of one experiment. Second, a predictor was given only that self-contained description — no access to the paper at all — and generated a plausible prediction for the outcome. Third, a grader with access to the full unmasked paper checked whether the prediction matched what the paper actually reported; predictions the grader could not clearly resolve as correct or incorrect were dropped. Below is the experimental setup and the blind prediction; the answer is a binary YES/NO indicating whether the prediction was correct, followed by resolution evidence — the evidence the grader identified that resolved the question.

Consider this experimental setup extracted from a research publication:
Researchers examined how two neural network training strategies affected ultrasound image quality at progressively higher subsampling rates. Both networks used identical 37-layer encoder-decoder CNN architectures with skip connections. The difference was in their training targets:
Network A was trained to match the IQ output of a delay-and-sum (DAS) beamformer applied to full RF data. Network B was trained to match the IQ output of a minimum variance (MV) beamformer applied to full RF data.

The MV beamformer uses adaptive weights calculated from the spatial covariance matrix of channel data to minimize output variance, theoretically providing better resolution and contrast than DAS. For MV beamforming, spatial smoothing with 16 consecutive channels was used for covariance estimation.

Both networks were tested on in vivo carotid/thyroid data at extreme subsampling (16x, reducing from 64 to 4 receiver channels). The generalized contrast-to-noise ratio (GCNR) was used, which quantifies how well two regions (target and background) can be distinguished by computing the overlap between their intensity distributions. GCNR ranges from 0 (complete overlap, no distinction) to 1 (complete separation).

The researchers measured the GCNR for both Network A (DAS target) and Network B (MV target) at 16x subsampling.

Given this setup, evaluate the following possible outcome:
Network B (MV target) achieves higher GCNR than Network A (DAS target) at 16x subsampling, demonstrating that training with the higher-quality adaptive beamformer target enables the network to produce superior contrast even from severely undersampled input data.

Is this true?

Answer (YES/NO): YES